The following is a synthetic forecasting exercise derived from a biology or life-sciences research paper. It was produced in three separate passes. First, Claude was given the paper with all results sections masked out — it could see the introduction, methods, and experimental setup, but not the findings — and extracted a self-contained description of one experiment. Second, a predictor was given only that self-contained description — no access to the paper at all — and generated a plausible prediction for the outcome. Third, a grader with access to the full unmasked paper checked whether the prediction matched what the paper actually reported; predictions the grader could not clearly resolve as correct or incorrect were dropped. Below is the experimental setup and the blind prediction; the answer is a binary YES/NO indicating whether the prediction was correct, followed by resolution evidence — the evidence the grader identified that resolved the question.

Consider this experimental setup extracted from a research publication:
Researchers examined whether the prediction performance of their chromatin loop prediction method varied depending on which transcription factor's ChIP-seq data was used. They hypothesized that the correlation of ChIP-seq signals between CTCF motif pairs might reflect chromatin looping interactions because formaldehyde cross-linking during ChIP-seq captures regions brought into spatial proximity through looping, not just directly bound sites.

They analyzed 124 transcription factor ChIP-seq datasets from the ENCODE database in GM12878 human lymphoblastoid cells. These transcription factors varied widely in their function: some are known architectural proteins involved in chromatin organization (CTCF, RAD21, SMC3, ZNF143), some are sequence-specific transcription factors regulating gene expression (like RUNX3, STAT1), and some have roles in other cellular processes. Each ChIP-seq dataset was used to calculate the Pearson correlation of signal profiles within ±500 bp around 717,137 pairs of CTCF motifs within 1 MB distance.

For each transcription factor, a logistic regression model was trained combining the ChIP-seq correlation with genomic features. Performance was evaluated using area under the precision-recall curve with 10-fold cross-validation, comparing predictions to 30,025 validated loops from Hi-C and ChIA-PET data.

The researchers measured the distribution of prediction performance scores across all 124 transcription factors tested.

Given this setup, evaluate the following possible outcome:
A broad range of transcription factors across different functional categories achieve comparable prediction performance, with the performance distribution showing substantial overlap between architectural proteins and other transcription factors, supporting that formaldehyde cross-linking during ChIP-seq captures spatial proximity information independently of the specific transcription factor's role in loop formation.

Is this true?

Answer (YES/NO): NO